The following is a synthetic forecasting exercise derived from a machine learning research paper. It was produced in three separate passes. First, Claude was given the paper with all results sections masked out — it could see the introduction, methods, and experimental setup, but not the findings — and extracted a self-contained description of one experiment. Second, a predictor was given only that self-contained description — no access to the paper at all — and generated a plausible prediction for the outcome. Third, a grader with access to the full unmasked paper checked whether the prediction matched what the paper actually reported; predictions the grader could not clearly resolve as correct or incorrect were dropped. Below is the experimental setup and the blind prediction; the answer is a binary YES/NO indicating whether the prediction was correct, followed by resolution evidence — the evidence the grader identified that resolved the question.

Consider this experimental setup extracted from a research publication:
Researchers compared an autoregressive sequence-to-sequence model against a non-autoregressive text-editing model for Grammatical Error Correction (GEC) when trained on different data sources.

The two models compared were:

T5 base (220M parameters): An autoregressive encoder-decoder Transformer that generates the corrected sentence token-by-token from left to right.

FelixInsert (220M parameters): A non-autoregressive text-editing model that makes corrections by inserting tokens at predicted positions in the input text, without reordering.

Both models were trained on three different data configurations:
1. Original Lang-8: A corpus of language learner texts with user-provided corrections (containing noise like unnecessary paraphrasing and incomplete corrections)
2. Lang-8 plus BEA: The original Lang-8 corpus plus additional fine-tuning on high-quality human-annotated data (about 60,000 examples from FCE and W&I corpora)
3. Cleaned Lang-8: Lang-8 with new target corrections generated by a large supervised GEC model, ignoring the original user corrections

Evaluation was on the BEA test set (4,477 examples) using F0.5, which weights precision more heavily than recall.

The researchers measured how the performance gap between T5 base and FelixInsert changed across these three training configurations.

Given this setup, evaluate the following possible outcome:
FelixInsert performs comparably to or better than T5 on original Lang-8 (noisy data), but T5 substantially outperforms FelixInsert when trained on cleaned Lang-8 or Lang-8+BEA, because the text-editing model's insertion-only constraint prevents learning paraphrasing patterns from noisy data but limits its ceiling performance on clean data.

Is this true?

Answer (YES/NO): NO